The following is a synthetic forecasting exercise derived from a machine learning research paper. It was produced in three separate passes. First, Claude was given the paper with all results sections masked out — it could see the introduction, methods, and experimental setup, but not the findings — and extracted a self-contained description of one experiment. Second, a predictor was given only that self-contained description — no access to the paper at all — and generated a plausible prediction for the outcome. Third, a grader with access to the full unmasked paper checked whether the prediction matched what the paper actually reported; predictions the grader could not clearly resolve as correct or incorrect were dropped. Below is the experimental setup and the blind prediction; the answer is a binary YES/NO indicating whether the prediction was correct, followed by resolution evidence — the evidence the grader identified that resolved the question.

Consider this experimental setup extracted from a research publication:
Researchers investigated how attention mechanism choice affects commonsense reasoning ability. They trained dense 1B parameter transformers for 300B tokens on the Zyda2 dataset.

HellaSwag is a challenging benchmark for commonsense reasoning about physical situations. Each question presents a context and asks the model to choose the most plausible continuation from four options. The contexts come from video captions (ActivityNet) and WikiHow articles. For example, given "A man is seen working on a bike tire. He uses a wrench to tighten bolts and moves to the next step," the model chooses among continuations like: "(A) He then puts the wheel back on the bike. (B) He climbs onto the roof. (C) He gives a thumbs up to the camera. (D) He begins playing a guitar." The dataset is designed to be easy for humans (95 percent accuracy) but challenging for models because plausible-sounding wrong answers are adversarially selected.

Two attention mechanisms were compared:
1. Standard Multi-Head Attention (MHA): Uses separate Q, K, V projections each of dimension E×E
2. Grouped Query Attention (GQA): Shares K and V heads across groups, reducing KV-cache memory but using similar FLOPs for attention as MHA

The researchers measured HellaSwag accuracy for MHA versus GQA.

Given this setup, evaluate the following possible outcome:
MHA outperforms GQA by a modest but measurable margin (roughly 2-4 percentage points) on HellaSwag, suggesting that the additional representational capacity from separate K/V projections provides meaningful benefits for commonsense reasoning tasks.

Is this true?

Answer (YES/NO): NO